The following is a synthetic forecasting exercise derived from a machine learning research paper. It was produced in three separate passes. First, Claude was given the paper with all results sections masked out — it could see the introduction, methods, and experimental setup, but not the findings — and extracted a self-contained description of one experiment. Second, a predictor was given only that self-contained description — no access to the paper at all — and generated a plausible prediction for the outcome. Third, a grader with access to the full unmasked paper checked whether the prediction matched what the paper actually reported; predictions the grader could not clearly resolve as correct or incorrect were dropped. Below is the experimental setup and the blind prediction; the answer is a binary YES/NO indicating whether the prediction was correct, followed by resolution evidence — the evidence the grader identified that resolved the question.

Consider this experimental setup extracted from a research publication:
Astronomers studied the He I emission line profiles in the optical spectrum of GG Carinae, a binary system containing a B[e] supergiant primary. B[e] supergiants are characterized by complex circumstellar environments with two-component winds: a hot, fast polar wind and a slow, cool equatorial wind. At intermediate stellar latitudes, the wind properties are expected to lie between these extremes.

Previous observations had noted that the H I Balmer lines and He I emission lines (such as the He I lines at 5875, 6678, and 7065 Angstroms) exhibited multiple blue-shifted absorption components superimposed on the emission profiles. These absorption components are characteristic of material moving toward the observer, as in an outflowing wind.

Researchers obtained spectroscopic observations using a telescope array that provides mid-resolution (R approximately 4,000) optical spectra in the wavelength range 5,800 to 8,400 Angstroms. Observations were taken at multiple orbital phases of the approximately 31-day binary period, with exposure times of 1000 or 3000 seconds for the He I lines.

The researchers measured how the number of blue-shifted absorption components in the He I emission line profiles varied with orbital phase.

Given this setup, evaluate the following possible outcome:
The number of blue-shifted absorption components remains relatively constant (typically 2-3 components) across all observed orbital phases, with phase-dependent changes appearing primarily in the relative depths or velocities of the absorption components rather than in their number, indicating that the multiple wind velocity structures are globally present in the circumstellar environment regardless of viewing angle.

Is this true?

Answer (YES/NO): NO